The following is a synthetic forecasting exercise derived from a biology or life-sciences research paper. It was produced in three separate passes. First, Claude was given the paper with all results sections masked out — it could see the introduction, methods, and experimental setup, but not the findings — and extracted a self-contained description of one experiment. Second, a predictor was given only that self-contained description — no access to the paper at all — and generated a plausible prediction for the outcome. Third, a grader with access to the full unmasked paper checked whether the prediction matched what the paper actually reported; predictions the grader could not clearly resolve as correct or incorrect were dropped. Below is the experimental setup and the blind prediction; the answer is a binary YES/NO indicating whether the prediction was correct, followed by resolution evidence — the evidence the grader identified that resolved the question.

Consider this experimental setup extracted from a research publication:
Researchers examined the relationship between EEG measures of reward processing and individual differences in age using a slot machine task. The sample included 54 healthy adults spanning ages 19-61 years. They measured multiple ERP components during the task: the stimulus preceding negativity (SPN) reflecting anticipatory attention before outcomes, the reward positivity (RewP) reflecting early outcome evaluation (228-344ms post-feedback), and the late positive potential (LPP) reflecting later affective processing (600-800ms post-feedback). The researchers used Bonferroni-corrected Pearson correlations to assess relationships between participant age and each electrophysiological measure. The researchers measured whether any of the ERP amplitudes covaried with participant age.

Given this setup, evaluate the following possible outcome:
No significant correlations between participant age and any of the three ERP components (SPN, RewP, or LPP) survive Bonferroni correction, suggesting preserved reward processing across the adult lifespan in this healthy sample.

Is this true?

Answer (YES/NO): NO